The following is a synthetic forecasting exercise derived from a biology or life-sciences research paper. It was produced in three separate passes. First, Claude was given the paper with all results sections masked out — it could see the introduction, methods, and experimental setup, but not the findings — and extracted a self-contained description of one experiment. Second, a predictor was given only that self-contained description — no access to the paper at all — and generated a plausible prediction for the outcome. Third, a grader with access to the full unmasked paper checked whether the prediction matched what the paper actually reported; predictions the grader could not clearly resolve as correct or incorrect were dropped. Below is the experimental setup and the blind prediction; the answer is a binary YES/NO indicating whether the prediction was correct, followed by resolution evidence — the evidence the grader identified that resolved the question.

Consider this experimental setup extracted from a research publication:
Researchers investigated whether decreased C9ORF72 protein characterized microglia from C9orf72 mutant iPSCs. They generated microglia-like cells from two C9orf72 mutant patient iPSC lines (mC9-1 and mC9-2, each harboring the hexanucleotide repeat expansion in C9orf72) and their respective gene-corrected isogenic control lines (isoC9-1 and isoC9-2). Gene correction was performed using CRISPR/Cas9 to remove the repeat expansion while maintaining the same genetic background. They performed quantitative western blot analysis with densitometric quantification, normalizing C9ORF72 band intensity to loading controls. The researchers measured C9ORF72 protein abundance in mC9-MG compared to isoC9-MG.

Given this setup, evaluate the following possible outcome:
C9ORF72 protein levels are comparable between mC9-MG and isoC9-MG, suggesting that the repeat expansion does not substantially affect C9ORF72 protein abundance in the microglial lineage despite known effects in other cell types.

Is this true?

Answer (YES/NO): NO